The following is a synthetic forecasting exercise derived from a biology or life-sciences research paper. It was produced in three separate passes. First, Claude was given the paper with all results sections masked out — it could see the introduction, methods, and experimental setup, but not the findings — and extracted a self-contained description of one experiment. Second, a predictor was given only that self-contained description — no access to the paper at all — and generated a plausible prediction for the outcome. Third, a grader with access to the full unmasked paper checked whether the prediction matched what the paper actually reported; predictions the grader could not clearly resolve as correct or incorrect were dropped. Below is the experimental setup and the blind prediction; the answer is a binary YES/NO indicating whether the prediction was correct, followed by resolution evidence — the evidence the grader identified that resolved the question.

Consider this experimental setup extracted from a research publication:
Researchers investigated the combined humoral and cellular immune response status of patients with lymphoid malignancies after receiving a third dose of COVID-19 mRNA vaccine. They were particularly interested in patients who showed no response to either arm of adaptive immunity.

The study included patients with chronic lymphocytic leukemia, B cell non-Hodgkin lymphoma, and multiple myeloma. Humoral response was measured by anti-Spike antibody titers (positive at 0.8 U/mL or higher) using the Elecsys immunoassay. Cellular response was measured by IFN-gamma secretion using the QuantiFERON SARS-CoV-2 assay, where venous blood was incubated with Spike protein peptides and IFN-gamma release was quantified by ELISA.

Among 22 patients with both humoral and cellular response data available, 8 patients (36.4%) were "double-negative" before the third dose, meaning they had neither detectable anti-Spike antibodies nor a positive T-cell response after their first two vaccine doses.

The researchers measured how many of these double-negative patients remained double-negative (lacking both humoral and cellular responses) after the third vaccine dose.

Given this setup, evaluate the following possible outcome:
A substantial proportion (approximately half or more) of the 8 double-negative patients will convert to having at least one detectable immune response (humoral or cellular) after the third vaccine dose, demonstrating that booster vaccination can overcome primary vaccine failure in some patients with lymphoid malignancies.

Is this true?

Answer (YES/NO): NO